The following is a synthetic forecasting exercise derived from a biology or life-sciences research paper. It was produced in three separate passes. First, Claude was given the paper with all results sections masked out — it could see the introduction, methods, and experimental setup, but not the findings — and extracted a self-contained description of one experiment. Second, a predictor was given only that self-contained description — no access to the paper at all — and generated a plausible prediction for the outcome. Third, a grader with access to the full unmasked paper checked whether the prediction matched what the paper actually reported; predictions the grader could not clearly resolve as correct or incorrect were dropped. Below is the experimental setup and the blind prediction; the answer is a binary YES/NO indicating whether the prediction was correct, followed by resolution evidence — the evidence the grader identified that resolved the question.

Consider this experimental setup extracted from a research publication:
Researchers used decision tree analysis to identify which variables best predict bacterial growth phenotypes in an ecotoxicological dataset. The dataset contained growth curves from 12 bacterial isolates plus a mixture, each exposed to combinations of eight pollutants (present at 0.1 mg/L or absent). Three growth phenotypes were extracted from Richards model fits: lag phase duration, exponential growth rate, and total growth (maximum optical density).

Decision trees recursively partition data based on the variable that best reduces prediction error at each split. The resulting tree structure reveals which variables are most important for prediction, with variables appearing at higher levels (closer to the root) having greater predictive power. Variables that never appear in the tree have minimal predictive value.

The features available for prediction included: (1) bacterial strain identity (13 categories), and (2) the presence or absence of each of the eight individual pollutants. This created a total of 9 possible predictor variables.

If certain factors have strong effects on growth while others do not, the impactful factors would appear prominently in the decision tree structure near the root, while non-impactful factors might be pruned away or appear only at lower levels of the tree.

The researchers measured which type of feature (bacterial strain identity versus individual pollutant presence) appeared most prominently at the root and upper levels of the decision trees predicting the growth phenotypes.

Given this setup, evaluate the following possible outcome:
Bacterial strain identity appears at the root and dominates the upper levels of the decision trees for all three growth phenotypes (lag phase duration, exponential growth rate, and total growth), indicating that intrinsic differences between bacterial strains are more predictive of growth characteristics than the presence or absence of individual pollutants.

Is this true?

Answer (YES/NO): NO